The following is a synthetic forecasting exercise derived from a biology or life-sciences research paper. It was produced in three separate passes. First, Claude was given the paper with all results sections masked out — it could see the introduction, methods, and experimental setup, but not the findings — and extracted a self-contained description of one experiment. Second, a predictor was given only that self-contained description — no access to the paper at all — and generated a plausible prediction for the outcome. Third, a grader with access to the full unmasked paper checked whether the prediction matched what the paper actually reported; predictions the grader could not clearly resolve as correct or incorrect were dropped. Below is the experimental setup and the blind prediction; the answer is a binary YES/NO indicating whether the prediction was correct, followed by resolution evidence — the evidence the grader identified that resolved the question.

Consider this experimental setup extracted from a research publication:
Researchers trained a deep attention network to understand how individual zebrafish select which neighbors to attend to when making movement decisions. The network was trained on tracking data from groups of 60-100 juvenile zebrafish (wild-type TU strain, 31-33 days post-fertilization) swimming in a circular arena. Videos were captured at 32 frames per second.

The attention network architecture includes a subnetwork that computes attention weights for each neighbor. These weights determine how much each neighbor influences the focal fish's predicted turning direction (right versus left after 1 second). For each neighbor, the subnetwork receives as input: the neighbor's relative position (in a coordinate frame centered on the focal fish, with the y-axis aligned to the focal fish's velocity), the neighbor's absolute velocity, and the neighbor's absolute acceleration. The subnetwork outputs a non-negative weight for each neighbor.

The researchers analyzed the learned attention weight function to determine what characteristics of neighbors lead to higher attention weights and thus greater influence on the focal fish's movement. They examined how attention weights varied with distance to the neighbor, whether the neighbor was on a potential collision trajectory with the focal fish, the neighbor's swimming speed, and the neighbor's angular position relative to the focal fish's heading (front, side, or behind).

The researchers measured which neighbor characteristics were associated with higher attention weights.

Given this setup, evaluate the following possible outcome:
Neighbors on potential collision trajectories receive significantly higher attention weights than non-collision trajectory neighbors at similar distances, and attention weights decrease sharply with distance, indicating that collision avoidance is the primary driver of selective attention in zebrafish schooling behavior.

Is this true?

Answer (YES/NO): NO